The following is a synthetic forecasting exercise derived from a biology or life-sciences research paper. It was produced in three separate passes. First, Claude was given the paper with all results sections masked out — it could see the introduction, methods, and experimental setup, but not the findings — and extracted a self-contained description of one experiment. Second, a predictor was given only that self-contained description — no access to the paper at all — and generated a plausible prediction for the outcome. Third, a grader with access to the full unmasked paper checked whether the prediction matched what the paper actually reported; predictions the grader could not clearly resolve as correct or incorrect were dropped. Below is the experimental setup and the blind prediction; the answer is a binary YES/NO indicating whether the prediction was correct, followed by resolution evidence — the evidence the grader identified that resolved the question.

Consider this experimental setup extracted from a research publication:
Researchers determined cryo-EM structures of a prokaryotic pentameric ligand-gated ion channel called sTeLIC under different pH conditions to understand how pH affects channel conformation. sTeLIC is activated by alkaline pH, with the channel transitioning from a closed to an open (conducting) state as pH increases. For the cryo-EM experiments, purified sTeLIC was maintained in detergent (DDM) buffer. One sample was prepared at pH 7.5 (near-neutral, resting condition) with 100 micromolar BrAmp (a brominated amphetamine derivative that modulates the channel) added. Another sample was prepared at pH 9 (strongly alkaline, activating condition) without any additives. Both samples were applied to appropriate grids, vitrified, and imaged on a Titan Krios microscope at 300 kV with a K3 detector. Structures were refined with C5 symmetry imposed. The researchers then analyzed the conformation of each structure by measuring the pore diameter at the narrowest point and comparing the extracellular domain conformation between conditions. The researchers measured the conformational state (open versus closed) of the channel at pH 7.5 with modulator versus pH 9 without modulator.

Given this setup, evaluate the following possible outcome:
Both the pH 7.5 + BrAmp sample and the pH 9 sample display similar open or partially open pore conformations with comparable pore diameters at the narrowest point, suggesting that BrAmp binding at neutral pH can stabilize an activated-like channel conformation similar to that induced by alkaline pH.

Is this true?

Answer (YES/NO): YES